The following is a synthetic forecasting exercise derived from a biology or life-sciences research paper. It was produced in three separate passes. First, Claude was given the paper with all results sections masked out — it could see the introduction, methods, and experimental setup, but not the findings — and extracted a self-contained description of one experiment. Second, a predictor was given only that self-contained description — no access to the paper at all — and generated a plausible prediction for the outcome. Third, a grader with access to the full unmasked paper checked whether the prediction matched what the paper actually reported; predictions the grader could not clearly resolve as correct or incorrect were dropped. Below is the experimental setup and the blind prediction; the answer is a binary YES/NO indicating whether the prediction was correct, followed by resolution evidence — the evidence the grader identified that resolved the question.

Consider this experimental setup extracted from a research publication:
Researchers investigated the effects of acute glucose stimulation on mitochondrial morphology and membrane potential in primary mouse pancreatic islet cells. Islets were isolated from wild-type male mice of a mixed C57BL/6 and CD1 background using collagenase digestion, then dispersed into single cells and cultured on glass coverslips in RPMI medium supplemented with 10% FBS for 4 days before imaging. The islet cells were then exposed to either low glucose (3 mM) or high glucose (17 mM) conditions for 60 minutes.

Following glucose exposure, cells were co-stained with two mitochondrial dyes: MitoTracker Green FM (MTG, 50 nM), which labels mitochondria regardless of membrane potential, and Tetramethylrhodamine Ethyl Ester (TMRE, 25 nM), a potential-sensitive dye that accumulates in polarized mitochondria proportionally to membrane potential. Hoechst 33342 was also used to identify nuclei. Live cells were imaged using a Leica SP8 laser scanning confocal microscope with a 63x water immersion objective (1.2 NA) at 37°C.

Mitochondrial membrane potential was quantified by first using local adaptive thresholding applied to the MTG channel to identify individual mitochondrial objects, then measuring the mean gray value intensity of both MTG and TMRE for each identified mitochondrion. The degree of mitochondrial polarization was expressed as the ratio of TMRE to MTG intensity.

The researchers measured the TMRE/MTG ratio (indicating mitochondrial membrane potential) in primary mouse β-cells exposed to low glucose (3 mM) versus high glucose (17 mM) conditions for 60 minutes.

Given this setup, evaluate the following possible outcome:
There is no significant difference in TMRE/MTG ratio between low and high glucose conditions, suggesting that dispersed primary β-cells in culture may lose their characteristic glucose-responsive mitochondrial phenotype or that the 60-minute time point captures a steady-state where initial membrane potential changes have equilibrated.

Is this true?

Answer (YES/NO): NO